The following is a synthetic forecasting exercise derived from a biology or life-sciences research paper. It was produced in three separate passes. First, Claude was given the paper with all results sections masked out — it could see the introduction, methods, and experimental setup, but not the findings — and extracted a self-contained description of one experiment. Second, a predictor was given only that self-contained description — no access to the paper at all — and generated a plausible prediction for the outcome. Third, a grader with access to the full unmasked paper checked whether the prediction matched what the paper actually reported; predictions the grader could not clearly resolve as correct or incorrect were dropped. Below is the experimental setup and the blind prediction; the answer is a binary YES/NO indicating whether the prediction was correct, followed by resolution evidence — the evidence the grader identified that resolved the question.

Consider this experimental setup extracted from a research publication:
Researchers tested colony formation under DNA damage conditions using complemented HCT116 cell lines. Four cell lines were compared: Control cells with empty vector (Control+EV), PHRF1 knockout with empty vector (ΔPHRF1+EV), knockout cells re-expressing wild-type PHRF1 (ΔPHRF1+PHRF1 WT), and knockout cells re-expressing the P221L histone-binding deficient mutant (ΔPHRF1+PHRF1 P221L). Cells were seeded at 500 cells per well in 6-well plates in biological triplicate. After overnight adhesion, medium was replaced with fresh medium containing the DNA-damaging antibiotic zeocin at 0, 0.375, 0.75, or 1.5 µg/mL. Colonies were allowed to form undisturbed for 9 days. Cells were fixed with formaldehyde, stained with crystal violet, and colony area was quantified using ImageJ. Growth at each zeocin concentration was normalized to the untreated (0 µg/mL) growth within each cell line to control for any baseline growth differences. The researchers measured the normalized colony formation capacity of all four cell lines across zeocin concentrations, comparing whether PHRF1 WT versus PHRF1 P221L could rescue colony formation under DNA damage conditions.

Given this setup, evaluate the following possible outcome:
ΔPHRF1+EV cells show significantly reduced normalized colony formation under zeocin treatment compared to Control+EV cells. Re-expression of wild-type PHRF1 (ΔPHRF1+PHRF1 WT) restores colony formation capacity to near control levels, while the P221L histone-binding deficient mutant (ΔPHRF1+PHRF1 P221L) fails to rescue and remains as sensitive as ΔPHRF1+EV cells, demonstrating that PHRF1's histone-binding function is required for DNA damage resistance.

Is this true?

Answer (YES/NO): NO